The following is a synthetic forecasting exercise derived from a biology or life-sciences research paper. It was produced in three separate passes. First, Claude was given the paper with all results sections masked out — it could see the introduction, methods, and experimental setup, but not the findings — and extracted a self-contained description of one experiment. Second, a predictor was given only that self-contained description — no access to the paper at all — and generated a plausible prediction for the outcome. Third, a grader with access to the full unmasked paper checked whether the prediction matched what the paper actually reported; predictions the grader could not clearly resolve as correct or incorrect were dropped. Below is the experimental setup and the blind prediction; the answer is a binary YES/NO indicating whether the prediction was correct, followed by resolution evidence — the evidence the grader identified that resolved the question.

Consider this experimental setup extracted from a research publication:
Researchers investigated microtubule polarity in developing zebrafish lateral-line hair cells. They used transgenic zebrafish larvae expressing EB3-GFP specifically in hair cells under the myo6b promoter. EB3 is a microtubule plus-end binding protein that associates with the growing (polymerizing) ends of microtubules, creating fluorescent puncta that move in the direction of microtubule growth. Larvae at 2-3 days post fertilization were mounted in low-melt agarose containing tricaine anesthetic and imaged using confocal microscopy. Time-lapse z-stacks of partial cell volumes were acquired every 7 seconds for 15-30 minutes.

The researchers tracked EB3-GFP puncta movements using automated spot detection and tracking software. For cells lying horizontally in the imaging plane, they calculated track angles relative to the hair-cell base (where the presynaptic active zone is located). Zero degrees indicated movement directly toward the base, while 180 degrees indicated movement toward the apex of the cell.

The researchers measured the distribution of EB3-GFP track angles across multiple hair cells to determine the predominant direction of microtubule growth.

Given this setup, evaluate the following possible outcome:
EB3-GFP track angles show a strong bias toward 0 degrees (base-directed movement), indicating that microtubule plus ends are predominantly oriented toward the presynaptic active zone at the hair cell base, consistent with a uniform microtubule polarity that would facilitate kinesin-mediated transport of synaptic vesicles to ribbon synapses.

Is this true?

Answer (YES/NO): NO